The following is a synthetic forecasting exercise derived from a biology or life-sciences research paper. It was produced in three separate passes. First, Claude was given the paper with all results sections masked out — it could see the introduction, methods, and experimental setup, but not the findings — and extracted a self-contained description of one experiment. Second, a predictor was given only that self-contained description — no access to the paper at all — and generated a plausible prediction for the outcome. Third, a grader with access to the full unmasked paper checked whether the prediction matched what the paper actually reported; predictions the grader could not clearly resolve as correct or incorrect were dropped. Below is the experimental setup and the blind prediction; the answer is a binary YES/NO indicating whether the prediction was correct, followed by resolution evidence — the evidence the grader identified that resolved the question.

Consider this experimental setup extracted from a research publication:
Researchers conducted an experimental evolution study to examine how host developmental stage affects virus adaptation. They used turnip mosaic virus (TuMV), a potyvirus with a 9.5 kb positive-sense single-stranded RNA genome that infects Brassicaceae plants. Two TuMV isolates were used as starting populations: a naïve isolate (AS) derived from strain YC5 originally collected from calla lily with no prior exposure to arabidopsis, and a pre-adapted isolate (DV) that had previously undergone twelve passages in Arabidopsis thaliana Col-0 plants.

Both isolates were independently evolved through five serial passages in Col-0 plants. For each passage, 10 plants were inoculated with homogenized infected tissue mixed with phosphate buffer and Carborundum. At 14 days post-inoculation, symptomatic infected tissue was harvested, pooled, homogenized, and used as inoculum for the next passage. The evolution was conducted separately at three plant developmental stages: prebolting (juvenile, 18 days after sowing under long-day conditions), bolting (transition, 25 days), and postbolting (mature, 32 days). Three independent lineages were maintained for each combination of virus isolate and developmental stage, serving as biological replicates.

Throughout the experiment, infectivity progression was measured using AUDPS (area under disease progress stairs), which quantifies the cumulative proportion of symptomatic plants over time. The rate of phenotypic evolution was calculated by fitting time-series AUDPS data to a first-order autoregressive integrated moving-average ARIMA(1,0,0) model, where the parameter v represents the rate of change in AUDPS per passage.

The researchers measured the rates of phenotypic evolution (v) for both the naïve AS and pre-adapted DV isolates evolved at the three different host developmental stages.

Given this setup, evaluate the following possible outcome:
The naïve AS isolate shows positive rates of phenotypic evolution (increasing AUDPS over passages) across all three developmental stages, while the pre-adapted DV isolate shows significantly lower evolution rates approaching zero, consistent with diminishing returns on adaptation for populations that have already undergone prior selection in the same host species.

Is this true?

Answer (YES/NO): NO